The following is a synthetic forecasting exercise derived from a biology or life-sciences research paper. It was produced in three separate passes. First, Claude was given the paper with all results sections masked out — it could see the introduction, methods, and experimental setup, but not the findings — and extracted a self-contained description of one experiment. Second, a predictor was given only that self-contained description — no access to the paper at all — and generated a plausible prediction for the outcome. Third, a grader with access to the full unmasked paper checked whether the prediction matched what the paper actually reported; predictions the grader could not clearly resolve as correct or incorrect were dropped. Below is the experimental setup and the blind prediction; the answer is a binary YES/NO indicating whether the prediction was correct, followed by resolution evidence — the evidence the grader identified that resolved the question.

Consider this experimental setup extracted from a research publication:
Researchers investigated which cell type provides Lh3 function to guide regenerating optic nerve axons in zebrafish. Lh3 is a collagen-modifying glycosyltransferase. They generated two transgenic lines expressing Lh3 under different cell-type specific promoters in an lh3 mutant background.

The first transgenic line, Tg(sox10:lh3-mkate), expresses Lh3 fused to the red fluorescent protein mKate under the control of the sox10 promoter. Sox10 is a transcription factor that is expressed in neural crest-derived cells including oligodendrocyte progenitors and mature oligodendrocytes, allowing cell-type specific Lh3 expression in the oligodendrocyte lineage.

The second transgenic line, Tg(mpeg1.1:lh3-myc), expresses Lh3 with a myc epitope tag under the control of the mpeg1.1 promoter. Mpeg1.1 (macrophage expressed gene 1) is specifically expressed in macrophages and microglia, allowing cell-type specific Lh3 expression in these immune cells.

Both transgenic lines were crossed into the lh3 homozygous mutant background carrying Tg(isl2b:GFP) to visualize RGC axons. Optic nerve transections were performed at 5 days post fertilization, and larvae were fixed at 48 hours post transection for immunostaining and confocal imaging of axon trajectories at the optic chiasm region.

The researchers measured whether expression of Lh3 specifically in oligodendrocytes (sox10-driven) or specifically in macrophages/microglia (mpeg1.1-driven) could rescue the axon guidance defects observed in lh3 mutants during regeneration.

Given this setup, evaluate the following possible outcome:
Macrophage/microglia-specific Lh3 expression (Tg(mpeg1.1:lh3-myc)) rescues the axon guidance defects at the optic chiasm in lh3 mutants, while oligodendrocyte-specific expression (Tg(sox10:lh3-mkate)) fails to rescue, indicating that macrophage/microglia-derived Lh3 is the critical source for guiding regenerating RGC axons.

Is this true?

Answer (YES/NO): NO